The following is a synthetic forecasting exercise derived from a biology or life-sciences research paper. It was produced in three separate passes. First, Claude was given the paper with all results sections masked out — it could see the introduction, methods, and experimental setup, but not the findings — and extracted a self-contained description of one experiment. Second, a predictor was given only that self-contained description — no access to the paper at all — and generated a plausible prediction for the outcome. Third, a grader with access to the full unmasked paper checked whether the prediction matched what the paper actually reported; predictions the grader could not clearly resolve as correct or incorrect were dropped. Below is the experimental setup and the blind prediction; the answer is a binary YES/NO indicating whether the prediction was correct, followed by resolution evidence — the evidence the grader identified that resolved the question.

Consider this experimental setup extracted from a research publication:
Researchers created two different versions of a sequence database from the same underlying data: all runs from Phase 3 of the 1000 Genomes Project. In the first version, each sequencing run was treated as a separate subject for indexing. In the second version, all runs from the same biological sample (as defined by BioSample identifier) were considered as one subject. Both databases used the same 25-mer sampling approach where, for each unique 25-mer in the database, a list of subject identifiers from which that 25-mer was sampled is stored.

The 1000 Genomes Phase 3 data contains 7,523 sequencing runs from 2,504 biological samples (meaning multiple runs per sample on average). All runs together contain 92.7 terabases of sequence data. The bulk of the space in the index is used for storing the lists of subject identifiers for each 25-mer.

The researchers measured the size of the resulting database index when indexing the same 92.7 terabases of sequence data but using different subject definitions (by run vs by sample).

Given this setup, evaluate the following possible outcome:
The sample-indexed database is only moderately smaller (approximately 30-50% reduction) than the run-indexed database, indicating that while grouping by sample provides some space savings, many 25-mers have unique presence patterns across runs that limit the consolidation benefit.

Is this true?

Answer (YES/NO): NO